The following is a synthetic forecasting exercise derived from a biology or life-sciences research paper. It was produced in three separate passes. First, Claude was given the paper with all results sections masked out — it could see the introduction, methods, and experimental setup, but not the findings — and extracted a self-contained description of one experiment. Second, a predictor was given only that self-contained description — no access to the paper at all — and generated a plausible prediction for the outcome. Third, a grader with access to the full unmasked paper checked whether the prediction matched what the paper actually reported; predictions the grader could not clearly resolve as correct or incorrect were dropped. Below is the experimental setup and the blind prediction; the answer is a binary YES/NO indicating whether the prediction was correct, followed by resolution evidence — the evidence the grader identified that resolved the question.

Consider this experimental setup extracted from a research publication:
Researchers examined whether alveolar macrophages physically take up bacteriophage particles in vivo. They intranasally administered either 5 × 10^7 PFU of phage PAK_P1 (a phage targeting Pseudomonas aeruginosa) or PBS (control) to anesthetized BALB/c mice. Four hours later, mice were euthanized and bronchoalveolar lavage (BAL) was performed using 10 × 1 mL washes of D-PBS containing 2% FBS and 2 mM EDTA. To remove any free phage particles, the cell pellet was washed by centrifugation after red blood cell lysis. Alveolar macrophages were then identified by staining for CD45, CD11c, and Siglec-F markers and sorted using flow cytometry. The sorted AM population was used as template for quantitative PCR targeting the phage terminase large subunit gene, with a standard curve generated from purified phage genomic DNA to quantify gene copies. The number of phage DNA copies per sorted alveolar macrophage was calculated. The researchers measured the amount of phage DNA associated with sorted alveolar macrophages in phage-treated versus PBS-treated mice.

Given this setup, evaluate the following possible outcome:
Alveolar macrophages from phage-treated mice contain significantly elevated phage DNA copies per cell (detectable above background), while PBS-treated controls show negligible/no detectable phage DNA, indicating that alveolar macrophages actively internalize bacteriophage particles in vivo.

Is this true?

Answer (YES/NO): YES